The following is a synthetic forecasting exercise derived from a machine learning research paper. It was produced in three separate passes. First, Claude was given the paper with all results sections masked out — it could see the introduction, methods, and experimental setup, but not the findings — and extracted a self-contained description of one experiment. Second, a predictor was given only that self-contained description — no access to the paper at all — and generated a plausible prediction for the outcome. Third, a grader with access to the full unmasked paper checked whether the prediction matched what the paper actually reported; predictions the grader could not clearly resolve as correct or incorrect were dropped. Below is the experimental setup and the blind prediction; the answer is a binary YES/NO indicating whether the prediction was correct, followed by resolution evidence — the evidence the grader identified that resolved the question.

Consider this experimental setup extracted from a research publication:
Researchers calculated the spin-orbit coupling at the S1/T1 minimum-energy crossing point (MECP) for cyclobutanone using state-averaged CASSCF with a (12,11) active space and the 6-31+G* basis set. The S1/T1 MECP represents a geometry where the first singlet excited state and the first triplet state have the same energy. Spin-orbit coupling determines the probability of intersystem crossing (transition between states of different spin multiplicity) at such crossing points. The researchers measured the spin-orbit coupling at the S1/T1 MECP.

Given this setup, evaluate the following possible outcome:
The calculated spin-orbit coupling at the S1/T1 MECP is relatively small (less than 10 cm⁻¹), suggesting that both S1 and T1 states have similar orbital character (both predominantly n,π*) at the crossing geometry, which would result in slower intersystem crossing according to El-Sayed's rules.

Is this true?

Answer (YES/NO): YES